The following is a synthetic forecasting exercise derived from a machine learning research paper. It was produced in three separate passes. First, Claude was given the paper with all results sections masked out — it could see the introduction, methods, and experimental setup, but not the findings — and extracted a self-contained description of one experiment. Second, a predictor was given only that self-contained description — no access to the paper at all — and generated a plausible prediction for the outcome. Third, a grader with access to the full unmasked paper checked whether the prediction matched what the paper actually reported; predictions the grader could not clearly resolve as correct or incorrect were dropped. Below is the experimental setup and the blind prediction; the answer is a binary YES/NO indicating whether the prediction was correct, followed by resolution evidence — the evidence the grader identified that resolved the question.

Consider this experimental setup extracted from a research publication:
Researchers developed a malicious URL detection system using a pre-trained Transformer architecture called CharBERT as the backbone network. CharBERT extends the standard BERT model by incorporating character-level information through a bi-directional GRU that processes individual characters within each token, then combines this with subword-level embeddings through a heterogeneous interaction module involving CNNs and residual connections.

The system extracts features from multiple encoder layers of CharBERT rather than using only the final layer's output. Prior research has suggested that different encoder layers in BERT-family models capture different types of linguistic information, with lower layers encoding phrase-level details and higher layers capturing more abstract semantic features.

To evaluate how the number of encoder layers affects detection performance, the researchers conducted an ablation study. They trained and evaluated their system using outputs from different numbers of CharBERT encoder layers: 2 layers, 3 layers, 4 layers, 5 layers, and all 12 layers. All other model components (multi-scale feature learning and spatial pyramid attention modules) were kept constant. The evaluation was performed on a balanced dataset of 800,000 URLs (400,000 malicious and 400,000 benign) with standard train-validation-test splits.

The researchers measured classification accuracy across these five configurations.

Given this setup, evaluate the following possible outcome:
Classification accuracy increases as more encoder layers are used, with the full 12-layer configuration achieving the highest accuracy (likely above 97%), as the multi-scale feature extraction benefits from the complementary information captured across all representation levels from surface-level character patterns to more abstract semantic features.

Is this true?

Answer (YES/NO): YES